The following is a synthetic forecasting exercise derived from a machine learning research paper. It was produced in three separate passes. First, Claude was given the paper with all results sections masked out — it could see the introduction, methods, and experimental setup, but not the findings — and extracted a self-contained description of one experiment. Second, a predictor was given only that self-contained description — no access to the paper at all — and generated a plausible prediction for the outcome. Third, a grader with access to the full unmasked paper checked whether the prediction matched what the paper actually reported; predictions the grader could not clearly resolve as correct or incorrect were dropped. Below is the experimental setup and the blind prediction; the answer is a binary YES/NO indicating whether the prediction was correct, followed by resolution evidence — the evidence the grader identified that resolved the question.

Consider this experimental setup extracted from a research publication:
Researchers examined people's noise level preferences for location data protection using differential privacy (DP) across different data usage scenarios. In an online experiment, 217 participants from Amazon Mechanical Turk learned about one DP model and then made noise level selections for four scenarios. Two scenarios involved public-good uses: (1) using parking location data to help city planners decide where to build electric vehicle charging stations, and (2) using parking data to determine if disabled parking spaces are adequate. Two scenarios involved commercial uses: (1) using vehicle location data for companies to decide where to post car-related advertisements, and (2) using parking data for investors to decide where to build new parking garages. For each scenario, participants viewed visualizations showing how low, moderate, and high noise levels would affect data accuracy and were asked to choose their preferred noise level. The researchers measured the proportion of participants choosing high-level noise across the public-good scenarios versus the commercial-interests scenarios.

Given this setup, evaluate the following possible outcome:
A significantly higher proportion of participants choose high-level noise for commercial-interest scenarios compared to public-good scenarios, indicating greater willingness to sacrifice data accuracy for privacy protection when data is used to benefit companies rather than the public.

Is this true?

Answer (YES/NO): YES